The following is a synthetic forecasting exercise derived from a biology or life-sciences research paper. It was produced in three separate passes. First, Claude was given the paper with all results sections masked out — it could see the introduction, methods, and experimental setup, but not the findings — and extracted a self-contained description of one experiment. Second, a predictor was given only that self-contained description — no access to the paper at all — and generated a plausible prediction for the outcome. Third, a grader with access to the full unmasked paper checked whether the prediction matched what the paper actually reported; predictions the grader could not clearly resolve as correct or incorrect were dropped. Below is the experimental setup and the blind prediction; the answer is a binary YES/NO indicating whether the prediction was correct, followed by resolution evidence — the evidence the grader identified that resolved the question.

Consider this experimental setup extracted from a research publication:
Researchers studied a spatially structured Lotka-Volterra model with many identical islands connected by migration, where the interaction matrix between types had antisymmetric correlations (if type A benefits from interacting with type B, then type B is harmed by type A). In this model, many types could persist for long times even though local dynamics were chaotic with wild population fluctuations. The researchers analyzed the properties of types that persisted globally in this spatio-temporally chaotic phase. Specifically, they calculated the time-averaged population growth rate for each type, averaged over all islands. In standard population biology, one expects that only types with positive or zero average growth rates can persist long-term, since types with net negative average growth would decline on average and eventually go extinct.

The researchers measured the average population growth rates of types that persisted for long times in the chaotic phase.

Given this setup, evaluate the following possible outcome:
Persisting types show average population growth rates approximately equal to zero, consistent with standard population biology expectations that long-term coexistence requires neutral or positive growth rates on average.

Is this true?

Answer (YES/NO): NO